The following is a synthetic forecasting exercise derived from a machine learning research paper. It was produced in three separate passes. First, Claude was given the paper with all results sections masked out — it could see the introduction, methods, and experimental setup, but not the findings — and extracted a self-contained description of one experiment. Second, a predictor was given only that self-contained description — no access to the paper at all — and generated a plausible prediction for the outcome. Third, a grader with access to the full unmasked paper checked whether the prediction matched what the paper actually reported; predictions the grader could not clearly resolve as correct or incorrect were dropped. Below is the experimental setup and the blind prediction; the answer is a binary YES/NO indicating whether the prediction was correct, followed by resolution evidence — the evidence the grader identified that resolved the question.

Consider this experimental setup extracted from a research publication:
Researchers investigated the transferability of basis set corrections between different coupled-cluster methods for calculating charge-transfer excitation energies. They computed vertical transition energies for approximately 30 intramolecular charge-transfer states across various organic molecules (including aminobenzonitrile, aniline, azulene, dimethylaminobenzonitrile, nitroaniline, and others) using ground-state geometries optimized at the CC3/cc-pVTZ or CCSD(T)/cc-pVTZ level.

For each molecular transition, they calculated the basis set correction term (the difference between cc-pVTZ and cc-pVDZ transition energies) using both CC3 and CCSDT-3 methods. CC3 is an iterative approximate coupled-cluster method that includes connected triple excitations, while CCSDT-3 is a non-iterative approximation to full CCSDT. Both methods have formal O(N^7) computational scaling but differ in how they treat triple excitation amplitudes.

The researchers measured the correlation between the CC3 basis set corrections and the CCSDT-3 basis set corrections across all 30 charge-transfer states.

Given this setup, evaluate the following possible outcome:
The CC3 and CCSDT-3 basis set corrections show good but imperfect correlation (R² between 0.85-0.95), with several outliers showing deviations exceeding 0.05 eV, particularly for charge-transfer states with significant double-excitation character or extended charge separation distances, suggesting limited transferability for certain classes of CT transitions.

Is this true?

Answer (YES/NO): NO